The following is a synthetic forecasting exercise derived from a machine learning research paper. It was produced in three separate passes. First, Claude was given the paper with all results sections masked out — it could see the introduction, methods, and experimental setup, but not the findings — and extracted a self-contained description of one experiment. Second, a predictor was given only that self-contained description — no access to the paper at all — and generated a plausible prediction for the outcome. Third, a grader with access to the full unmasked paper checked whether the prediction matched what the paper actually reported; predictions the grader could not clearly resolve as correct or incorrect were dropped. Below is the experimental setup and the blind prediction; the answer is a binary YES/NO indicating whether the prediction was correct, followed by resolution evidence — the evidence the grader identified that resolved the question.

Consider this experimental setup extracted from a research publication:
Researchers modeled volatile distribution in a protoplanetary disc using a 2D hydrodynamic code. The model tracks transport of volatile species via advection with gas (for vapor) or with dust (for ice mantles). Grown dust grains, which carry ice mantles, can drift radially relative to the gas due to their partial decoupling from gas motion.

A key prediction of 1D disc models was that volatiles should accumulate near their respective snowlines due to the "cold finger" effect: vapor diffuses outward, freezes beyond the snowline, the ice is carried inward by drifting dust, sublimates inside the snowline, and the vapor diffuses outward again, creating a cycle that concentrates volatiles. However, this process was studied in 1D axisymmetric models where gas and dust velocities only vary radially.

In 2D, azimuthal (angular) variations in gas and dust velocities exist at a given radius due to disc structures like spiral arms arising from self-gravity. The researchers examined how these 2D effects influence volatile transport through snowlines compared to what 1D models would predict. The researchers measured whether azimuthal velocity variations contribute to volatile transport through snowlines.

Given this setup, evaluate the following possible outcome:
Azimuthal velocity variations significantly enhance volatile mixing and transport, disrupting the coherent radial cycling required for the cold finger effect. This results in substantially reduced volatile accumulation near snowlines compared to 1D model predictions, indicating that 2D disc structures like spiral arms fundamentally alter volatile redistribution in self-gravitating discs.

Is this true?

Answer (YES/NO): NO